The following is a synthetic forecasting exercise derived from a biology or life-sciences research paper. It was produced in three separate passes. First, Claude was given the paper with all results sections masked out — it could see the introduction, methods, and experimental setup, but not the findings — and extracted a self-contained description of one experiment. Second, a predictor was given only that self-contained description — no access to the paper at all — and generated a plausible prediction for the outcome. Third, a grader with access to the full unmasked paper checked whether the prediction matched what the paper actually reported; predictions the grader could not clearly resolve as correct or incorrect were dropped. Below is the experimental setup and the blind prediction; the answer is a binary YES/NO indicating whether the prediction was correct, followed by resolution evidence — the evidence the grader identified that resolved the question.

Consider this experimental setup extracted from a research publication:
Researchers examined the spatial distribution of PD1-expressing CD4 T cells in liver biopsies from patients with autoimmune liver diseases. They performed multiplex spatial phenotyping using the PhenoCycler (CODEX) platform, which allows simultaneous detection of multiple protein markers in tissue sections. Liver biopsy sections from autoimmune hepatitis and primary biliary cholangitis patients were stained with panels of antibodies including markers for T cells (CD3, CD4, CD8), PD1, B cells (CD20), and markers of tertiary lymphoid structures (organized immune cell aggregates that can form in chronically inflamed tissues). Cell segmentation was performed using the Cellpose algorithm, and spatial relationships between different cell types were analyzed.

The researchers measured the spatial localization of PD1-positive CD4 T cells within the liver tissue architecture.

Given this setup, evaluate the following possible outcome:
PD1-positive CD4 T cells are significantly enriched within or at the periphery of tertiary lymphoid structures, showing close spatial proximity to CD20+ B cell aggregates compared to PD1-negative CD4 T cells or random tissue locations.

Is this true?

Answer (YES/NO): YES